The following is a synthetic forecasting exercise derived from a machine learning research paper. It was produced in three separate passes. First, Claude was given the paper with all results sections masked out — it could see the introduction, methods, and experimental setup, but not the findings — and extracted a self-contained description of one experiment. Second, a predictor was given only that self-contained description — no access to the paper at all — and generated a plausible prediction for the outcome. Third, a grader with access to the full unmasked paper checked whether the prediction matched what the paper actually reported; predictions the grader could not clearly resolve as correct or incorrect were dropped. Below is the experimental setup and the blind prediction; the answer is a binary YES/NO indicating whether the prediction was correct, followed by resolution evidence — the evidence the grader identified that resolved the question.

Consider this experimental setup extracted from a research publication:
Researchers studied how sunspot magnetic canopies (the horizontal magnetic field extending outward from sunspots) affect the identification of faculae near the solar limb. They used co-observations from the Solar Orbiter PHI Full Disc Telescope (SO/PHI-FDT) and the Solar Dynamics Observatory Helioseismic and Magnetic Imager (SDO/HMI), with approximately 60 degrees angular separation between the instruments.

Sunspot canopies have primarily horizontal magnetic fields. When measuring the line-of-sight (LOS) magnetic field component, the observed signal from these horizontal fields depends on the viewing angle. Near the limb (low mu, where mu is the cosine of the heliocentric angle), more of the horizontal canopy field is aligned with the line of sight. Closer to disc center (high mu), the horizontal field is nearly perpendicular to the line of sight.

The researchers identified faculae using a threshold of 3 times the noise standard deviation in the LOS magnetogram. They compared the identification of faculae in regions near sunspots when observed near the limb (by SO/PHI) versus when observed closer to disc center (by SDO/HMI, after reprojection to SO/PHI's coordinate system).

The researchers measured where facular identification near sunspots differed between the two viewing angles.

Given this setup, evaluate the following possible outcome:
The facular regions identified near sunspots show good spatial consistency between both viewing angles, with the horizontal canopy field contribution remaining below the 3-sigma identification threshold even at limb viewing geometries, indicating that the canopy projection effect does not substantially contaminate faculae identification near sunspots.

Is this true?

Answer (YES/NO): NO